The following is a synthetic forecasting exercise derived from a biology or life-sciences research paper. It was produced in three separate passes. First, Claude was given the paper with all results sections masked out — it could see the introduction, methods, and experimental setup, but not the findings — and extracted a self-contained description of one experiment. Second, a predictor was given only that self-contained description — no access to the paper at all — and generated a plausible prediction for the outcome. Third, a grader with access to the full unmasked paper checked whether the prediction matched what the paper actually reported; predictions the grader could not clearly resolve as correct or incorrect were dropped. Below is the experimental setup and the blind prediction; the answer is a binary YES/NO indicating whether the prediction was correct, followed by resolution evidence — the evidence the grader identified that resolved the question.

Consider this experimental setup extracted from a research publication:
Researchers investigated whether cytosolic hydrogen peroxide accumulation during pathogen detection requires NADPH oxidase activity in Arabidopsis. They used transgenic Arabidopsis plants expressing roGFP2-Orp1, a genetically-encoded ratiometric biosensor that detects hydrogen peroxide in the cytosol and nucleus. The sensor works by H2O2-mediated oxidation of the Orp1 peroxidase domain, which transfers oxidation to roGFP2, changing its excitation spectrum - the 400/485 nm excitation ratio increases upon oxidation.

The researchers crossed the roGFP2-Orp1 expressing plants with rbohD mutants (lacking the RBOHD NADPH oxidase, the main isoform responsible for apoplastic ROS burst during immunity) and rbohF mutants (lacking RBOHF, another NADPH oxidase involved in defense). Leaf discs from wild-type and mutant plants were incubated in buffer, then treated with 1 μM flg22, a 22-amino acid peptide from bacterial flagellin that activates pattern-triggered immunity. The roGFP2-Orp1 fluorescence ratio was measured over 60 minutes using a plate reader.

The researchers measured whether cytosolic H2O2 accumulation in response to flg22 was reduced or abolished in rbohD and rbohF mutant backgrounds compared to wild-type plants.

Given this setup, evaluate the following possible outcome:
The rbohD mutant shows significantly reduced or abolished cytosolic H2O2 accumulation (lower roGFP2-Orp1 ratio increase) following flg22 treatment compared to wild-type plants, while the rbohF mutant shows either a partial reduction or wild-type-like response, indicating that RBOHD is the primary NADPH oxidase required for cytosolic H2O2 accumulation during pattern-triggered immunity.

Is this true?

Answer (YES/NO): NO